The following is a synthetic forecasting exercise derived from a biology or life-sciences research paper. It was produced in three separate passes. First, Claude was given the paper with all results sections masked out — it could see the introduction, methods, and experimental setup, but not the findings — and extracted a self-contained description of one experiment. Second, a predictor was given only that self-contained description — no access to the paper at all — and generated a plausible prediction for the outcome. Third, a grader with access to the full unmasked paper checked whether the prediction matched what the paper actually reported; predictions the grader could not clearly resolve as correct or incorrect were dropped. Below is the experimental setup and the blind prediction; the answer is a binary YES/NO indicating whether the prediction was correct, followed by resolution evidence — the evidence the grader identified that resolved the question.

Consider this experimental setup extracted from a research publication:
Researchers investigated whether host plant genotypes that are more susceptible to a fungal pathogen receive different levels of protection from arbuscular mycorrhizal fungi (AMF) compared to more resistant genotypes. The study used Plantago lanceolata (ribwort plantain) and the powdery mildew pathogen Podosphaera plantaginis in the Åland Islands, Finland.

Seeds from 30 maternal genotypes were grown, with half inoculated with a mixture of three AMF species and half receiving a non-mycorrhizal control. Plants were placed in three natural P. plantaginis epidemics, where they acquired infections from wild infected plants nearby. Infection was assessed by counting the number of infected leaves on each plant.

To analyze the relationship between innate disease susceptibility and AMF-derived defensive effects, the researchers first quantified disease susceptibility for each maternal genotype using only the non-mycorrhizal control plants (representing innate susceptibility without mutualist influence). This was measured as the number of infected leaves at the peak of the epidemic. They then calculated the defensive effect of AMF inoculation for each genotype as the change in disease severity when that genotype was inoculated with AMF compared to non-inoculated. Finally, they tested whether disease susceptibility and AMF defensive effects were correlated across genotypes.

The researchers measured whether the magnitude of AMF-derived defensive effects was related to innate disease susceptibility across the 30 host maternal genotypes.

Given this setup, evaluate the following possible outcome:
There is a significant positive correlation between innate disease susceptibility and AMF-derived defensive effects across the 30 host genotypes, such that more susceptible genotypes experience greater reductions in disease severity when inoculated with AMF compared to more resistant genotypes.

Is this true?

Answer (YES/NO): YES